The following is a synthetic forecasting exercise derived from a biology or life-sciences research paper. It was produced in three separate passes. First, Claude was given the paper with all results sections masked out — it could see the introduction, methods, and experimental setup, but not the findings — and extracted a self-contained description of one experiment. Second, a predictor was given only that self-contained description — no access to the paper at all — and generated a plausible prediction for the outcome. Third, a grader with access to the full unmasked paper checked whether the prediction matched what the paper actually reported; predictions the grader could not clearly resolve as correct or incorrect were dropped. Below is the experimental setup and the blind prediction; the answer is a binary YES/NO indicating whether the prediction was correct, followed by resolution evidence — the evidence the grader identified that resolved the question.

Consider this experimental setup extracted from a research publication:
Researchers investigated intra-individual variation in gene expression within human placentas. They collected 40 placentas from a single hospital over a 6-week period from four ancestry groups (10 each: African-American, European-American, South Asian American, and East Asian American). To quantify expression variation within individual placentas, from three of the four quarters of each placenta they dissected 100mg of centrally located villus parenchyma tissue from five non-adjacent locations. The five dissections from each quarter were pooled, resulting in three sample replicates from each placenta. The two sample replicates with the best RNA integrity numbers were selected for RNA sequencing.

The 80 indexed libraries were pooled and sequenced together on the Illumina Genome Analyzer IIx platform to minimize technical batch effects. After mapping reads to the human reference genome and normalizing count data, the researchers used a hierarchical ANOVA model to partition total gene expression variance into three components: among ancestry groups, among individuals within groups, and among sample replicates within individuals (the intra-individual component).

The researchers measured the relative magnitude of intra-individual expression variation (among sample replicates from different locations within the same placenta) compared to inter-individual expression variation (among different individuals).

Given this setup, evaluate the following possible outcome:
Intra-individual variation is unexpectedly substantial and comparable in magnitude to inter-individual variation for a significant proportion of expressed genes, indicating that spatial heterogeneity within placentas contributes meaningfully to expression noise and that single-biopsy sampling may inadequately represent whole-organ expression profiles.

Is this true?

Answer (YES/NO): NO